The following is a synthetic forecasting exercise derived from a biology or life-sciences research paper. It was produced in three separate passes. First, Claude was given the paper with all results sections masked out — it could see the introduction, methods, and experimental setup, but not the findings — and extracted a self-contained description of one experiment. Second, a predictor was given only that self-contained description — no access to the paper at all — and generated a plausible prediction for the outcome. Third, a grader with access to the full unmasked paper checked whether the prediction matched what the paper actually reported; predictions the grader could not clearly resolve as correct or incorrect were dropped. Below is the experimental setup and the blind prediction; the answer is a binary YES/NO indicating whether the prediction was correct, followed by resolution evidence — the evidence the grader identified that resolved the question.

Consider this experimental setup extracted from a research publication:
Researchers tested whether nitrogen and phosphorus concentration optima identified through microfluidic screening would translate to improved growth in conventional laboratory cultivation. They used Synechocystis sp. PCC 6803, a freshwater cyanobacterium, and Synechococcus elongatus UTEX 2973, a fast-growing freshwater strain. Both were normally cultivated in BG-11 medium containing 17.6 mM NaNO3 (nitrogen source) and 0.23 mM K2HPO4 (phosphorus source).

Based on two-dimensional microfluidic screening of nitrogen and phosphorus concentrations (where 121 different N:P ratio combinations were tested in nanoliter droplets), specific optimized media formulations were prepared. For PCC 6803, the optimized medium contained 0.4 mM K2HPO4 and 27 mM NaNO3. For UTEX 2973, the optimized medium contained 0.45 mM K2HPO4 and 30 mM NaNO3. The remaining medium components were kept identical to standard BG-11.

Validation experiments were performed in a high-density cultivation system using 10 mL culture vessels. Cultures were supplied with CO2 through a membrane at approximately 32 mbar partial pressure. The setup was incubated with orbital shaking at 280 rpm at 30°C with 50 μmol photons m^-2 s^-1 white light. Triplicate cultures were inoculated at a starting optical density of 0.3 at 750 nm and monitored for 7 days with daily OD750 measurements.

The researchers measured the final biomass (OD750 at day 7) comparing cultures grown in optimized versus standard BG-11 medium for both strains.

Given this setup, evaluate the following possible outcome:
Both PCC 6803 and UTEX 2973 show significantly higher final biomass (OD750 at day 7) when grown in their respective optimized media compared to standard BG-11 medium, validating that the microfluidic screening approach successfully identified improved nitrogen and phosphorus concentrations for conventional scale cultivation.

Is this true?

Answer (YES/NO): YES